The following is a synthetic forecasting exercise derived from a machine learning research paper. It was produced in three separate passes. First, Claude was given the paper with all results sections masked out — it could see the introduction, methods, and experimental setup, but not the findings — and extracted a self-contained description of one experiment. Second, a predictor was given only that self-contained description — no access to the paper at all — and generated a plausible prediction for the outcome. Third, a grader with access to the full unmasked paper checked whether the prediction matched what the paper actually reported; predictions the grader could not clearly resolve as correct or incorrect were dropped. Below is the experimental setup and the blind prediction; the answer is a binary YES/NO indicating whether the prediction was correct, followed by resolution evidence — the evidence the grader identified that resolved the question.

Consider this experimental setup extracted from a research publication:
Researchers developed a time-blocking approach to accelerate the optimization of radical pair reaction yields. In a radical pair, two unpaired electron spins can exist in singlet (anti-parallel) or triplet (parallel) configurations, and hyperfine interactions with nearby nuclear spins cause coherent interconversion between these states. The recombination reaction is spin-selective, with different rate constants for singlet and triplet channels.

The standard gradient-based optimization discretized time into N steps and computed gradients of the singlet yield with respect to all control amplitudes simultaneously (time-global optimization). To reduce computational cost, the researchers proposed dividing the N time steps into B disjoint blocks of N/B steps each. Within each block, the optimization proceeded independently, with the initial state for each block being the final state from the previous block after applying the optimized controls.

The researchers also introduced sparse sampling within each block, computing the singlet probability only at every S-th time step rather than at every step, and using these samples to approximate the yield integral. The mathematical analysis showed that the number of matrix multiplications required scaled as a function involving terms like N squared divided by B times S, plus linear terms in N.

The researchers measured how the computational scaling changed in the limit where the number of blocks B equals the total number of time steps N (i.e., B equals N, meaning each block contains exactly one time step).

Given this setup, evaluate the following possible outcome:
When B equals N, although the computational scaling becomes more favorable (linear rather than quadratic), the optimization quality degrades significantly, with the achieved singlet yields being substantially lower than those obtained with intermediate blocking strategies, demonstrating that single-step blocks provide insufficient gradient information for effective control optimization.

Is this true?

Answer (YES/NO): NO